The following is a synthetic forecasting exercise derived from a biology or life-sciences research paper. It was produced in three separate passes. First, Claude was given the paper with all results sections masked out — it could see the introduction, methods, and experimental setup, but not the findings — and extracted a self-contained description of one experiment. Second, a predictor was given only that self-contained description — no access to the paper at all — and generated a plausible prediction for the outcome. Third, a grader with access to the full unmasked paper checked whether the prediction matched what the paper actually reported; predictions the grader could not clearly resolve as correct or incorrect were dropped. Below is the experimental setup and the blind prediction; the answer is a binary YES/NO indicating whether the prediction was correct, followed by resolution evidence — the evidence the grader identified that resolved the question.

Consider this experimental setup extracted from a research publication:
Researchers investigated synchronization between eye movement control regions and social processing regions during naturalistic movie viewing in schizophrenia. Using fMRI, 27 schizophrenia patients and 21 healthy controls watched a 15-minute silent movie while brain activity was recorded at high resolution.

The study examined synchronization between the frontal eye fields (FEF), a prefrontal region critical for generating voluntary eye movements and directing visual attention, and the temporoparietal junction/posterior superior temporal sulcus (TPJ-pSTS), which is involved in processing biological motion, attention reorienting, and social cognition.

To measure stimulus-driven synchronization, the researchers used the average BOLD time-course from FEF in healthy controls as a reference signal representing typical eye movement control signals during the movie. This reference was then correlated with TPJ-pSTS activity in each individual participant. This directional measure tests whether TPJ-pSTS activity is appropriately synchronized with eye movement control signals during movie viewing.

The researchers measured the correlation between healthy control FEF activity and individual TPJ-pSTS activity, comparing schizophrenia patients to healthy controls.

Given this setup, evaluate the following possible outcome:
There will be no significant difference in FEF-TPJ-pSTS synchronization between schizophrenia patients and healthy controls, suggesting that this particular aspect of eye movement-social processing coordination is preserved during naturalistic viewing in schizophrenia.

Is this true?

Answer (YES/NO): NO